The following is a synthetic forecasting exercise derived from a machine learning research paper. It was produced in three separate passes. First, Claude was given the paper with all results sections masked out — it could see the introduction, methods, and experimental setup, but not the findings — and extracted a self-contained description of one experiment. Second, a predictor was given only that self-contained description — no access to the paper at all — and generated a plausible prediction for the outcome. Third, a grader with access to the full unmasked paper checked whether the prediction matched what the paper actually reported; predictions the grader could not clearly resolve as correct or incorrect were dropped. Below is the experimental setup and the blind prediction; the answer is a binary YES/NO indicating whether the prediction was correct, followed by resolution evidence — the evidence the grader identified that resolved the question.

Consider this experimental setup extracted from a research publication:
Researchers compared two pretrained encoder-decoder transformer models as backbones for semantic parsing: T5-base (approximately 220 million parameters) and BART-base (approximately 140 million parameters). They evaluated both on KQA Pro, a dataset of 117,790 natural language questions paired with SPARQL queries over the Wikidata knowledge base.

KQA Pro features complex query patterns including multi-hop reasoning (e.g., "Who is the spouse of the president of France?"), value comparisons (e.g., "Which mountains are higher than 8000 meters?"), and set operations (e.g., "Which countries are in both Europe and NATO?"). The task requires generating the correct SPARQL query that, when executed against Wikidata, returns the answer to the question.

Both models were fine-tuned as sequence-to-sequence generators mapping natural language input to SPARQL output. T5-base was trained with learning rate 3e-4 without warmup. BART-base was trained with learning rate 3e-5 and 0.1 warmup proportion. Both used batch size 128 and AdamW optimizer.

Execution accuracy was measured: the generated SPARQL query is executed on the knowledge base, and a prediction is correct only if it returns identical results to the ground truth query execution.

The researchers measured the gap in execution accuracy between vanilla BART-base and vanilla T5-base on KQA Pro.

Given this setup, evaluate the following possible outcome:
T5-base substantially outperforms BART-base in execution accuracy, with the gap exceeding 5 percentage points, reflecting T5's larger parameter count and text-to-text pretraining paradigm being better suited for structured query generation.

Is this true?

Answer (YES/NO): NO